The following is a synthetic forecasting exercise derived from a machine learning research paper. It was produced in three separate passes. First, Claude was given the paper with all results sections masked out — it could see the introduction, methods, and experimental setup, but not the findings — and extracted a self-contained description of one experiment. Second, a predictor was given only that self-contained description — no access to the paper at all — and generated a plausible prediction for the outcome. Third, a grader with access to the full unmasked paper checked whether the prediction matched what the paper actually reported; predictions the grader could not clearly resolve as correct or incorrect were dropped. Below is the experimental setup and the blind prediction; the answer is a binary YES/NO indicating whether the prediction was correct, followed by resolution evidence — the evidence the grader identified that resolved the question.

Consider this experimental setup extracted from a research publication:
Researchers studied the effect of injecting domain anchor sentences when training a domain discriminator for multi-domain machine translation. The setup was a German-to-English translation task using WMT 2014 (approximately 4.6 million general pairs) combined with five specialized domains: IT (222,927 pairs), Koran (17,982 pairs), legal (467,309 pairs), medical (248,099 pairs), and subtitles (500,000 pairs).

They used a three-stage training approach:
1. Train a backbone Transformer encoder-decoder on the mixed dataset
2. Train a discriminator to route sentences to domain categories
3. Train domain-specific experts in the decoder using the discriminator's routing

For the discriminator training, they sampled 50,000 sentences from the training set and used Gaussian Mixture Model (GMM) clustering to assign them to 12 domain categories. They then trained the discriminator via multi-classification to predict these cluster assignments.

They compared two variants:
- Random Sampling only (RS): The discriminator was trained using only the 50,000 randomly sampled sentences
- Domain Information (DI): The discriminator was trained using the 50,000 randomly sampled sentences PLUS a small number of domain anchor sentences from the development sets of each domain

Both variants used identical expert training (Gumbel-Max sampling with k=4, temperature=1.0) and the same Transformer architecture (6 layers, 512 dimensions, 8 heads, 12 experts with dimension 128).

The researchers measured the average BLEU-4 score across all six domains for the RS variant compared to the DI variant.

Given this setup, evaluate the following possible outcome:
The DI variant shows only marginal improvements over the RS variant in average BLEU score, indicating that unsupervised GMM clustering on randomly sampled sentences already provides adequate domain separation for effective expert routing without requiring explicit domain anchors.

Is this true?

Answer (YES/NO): YES